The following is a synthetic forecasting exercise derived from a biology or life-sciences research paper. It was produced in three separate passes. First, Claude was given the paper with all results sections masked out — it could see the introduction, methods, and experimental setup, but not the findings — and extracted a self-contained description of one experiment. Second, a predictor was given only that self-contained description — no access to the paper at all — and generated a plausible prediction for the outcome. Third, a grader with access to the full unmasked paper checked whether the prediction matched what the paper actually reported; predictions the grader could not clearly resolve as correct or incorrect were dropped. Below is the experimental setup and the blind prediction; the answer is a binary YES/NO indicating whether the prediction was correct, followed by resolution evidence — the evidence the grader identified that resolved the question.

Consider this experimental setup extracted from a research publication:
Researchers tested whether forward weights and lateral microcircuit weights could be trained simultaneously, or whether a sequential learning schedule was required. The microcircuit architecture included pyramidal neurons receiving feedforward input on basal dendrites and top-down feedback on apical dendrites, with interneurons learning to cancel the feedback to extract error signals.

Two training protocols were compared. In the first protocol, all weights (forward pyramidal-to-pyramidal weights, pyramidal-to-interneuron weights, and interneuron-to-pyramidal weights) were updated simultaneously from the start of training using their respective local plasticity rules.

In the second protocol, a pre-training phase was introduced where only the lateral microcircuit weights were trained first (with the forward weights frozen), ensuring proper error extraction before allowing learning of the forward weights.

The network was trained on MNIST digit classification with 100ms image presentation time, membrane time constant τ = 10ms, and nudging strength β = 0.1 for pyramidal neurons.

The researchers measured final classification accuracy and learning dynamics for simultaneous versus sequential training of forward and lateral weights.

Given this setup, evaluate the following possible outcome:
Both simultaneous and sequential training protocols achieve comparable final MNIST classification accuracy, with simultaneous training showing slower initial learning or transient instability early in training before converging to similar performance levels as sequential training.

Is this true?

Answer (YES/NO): NO